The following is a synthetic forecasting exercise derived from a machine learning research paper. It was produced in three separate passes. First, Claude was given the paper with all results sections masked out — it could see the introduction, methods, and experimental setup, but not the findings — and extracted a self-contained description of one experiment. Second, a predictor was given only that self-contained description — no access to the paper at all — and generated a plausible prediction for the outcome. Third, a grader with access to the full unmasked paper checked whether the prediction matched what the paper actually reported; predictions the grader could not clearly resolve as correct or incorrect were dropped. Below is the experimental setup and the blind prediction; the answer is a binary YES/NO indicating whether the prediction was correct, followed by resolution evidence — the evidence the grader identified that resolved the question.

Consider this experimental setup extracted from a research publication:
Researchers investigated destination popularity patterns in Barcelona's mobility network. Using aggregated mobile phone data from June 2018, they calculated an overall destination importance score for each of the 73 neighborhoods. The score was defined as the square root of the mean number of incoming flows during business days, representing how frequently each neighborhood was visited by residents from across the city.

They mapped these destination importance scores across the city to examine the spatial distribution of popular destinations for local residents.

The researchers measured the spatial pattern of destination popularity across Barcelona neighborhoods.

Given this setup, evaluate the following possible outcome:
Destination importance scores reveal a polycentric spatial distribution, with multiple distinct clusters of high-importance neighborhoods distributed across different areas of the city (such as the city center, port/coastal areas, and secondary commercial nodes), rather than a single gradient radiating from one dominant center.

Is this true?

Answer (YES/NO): YES